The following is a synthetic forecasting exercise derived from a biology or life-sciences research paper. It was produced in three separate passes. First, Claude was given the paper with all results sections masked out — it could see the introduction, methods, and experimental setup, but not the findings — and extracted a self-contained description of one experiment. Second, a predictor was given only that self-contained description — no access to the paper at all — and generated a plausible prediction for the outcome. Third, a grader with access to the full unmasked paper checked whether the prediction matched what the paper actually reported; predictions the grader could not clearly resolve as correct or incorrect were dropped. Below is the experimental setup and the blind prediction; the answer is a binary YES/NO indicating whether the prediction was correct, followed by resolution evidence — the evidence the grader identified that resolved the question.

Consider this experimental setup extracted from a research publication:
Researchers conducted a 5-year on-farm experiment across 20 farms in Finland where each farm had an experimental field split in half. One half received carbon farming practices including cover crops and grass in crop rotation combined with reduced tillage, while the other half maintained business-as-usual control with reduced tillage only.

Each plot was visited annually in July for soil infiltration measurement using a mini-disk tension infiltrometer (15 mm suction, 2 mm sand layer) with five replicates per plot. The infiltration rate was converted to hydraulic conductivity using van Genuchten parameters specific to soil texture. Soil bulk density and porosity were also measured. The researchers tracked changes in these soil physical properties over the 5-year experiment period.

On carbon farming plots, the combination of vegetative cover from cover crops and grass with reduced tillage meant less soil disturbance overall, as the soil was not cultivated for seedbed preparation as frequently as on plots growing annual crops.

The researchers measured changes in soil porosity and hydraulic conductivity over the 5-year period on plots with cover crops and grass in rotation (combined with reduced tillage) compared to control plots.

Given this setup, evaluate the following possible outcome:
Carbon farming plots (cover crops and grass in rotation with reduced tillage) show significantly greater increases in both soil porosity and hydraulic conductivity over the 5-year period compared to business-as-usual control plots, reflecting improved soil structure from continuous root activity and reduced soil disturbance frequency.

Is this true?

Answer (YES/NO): NO